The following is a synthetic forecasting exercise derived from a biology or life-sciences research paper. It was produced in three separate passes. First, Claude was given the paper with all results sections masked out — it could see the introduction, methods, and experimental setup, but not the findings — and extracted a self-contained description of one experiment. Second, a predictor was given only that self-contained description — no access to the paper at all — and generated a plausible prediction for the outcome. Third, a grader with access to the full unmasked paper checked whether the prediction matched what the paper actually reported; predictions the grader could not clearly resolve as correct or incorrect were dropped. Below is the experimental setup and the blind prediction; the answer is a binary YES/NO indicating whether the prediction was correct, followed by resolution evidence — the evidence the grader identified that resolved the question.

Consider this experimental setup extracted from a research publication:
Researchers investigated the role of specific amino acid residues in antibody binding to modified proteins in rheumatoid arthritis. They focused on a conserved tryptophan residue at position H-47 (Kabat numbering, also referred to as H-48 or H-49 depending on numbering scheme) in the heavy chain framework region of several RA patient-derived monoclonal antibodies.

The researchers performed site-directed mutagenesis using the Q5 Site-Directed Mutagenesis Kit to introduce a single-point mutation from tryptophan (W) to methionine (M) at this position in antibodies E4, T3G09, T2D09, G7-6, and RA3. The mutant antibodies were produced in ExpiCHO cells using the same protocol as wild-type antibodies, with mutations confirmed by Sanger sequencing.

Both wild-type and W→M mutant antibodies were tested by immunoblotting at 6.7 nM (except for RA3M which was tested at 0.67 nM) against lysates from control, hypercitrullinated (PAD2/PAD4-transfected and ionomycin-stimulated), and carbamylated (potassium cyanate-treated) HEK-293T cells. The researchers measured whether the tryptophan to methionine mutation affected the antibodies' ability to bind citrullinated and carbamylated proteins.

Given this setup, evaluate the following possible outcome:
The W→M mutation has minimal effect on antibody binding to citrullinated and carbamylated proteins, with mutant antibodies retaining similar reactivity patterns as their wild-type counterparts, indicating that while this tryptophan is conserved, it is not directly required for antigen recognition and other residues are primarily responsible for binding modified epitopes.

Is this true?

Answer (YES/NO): NO